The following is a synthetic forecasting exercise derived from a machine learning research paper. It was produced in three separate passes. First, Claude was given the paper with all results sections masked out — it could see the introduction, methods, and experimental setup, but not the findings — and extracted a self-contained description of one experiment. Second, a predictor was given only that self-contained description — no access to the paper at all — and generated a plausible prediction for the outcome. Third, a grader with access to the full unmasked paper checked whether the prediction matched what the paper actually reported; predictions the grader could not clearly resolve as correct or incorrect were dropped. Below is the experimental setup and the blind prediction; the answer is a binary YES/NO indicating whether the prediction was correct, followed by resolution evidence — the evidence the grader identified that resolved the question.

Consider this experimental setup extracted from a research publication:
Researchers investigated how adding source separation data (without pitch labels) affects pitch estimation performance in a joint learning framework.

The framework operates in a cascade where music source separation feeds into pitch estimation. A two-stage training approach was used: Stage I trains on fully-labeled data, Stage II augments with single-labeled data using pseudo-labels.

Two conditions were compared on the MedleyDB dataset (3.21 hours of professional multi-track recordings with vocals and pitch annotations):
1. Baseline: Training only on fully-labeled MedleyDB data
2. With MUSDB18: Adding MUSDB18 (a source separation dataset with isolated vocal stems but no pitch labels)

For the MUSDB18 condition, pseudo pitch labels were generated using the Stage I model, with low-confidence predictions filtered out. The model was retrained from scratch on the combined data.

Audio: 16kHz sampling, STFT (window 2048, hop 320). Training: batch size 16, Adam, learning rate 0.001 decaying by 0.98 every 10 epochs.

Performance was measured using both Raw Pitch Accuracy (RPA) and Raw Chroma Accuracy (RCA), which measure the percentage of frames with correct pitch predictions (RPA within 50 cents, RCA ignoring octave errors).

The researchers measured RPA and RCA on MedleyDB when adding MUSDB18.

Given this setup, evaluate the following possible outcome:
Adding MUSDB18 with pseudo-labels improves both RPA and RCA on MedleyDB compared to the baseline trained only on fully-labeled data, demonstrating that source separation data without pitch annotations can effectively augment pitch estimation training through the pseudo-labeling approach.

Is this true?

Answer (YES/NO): YES